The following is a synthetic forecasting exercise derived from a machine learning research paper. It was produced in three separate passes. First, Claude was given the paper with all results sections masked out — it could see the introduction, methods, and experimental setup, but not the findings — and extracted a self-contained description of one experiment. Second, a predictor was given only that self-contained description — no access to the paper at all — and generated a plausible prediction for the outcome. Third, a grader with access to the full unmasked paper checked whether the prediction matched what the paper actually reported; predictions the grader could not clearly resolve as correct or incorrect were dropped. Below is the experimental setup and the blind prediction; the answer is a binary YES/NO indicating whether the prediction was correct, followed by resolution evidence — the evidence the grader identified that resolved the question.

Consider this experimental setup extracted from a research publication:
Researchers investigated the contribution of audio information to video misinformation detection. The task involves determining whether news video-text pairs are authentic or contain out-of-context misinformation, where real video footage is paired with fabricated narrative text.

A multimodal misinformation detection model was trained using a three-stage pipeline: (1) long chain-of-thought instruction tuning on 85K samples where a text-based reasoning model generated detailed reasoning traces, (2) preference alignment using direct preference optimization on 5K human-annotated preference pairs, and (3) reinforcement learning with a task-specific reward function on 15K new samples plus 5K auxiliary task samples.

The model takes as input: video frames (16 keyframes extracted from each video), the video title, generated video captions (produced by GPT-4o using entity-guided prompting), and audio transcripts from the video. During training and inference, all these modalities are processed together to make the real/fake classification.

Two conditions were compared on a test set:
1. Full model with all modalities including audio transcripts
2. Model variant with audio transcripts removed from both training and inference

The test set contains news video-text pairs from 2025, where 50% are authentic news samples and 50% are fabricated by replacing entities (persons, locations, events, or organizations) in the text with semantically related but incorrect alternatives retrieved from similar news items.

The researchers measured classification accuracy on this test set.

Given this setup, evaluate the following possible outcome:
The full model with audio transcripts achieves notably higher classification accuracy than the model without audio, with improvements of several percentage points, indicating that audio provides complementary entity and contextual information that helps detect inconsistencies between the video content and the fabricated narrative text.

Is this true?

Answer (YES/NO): YES